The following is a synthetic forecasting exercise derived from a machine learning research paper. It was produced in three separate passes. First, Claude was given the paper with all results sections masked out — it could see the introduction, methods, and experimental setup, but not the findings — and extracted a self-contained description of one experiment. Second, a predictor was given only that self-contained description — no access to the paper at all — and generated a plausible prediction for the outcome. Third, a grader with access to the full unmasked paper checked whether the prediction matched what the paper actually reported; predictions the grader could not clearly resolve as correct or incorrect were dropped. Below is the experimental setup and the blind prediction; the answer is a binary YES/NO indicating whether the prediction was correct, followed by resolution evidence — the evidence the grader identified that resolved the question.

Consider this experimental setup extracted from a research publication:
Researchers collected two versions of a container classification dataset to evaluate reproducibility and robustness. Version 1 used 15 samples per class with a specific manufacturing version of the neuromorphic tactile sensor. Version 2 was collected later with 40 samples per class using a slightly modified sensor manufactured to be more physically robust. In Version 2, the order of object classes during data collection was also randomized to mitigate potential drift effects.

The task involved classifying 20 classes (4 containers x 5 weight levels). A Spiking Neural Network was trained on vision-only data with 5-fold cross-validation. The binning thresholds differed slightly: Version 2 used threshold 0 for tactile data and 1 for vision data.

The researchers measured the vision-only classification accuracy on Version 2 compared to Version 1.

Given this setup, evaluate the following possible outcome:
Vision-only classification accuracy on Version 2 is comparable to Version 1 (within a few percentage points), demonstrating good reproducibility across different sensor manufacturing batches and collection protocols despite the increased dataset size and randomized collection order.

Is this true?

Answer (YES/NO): YES